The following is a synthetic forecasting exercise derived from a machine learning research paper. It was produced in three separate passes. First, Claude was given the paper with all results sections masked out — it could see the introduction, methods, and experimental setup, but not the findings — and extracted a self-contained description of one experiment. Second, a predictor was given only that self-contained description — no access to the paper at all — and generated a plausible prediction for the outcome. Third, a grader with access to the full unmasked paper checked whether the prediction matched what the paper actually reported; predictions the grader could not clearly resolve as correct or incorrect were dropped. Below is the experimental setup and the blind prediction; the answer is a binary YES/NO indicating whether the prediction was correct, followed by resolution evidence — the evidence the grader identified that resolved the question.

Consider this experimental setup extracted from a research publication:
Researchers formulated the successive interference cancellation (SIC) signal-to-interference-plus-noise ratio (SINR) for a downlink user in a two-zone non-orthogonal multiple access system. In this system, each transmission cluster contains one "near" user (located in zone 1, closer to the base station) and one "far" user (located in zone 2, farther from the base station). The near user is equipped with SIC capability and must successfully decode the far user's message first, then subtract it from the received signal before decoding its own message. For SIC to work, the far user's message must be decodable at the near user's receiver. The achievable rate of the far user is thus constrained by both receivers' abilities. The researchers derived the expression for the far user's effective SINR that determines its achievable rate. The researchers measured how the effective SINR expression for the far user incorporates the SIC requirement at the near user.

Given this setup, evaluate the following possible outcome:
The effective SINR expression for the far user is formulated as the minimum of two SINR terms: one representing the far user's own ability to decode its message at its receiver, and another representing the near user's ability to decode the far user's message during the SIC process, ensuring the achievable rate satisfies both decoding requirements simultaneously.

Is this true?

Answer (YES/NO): YES